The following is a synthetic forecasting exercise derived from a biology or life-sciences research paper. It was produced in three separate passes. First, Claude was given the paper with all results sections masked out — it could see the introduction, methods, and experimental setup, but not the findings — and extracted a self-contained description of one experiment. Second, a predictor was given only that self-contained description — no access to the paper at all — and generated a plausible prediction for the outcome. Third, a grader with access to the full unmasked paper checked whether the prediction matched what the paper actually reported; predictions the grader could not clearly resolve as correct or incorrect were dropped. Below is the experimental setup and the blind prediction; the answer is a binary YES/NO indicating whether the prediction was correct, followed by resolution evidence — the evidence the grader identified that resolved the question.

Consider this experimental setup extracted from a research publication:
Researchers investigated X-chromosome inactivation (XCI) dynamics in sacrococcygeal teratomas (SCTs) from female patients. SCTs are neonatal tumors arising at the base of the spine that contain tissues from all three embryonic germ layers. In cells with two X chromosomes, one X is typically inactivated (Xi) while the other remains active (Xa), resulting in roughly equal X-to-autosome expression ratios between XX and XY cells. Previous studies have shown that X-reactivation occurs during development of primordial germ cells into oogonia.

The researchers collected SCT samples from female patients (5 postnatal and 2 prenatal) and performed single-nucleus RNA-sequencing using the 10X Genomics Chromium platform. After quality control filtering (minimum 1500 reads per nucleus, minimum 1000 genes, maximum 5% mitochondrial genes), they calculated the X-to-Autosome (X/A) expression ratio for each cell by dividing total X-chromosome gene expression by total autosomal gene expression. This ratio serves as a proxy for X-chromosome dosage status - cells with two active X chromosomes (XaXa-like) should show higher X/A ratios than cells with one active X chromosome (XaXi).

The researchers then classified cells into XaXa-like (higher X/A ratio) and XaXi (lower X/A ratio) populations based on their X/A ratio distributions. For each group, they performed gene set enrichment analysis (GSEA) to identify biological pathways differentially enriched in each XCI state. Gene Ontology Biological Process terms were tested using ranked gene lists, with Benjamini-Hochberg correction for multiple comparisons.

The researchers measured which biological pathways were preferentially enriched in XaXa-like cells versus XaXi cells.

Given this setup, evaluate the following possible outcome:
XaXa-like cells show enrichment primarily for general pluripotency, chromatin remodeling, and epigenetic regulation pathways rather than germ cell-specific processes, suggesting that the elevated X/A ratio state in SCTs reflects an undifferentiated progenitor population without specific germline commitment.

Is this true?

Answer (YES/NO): NO